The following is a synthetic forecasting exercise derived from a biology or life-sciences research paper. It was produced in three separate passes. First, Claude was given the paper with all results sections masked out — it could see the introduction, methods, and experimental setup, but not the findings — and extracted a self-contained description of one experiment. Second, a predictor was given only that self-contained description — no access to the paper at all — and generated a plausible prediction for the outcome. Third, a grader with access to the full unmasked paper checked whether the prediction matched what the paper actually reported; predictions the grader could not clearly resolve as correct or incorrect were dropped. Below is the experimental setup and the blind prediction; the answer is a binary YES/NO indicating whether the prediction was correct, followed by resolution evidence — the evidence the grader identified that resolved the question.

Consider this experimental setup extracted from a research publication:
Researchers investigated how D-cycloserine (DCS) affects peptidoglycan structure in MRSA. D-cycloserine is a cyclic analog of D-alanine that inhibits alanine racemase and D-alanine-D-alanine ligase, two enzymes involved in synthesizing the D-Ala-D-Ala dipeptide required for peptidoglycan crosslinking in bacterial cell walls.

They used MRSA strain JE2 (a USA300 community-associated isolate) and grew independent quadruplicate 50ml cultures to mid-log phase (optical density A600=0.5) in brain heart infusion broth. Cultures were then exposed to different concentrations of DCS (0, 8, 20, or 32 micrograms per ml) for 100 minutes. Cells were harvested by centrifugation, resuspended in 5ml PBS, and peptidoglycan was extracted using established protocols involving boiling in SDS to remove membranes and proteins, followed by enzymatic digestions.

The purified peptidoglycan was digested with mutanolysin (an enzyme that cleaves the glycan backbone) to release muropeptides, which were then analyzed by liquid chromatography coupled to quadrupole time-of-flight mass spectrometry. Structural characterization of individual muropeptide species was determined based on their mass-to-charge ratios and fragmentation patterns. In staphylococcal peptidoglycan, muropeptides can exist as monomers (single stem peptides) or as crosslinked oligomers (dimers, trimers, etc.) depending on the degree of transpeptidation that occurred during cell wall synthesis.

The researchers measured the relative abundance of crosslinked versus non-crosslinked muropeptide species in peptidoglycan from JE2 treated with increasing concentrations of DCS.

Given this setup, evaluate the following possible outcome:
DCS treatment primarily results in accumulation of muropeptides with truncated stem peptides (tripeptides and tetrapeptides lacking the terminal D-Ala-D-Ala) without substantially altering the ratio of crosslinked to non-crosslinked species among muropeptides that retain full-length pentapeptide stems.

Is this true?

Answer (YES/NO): NO